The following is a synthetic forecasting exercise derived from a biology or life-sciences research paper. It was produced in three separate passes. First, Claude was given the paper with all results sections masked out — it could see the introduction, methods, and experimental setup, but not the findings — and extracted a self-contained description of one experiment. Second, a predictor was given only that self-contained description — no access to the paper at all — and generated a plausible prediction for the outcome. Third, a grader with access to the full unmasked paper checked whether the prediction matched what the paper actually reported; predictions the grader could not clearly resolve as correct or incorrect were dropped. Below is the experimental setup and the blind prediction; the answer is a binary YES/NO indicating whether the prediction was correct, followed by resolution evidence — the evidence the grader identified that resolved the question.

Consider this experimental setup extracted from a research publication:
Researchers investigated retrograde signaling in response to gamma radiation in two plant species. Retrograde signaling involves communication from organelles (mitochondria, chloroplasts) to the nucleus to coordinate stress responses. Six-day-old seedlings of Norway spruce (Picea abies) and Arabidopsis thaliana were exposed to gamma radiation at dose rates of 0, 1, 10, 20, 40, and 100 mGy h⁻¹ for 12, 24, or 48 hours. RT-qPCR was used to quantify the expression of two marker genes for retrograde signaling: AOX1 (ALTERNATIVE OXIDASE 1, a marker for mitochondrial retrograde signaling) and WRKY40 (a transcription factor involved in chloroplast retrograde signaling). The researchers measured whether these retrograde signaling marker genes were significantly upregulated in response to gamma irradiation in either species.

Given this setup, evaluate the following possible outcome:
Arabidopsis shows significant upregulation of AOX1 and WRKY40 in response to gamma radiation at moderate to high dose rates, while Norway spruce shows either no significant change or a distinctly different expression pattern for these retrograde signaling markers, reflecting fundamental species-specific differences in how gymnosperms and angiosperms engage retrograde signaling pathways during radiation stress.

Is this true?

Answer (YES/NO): NO